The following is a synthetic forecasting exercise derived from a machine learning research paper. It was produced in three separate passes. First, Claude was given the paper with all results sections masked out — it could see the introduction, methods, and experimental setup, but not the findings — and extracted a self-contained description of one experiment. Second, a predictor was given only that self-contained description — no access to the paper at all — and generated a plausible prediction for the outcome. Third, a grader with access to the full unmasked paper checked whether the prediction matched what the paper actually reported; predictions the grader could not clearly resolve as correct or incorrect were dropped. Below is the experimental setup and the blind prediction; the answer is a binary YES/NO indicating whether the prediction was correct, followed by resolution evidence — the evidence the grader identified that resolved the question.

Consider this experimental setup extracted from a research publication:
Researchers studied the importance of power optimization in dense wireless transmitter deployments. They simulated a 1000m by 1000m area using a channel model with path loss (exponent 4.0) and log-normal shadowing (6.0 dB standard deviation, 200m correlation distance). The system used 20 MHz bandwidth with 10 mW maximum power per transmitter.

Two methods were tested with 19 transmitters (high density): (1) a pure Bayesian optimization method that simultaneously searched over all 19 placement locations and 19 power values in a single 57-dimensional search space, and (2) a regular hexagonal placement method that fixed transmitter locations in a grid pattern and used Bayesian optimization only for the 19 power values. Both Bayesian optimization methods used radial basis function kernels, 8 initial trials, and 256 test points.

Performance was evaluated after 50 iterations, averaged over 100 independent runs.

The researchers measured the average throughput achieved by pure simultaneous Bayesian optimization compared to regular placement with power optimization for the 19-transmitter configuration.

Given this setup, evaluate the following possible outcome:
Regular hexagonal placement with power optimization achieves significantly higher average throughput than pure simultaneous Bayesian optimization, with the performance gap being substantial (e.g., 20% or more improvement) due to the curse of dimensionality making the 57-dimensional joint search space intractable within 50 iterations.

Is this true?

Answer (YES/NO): NO